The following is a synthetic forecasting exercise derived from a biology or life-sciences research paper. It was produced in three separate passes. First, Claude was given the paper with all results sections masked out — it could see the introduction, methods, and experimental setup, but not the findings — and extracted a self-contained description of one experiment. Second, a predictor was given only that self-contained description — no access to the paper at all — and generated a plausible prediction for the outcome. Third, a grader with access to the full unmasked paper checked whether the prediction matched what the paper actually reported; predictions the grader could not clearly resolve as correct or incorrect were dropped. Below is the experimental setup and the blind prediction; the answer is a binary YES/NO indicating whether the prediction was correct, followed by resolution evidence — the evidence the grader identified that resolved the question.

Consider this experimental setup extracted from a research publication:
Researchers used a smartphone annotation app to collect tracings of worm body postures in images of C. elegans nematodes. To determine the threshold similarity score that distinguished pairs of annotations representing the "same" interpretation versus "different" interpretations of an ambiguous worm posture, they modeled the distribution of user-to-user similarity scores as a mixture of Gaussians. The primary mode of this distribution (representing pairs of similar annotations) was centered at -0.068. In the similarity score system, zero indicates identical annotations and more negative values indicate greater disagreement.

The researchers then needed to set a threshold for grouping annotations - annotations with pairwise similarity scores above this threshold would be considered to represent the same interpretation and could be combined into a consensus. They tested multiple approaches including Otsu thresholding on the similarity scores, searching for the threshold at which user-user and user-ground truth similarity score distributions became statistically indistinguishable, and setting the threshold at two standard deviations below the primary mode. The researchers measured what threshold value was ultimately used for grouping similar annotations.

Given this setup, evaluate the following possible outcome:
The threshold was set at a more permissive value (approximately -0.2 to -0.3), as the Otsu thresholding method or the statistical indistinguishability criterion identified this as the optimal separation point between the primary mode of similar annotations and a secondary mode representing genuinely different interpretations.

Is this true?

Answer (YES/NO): NO